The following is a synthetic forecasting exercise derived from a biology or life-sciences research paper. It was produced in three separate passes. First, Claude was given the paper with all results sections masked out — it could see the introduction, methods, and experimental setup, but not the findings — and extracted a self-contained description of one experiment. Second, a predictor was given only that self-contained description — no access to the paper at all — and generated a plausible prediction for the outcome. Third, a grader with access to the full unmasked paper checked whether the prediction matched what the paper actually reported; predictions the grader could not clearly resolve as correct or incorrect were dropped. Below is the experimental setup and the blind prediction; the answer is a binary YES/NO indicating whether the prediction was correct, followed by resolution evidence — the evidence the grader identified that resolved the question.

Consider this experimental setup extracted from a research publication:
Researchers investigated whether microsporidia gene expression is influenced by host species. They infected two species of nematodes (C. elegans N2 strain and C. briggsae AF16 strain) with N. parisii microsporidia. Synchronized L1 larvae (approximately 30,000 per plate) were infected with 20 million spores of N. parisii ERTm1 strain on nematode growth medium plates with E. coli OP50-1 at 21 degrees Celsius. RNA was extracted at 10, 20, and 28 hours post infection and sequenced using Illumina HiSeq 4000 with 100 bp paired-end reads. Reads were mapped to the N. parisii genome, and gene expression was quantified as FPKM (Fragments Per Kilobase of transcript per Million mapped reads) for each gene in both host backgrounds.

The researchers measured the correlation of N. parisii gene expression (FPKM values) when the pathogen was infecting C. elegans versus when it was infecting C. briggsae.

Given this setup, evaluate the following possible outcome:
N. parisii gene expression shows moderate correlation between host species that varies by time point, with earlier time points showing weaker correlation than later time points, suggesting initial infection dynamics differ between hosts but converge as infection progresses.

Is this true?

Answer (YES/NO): NO